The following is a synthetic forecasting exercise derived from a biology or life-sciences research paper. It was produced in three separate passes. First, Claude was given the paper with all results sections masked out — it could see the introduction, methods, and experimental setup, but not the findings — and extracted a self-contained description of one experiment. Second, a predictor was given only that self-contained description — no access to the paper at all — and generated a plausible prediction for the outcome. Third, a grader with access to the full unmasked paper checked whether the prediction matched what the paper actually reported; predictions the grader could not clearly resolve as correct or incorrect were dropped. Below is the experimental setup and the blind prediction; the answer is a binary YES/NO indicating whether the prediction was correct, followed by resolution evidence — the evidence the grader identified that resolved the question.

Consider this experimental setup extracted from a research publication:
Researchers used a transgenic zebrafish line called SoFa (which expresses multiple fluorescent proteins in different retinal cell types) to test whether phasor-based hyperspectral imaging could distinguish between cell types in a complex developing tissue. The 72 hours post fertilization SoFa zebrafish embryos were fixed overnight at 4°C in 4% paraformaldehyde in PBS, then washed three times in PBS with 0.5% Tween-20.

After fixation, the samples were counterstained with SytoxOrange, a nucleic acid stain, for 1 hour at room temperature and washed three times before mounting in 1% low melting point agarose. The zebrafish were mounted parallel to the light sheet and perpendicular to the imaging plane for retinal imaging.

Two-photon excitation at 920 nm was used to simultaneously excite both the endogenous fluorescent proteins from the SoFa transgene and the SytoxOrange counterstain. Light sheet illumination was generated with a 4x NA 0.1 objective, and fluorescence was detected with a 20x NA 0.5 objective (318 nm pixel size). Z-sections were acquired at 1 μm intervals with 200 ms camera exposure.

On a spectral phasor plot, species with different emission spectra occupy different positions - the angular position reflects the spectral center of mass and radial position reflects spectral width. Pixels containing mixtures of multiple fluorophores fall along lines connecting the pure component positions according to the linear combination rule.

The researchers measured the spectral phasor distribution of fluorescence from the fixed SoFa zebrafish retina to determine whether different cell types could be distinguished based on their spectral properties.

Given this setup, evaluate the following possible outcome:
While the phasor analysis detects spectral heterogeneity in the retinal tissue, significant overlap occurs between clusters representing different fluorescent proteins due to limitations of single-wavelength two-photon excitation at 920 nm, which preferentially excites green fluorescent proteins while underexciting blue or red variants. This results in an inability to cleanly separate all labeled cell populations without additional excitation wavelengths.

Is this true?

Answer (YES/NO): NO